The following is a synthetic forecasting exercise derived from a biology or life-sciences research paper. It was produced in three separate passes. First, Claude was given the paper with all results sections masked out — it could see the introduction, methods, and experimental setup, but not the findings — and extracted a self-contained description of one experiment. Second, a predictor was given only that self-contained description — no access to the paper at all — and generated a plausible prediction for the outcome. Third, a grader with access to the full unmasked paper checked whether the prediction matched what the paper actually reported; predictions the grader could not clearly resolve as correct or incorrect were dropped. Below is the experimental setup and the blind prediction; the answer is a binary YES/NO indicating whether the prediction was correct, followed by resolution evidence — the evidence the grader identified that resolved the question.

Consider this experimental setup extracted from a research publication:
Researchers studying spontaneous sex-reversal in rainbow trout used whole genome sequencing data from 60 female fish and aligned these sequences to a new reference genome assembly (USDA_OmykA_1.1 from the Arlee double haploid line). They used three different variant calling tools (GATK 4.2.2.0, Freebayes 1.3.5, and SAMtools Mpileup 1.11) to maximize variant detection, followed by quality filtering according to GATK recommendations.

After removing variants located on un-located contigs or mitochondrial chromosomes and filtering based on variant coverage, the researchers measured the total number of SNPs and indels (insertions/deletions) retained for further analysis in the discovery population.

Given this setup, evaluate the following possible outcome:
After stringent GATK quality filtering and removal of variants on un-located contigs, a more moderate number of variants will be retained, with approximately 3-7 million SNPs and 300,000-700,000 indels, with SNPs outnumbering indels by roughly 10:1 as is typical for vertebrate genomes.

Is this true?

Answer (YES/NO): NO